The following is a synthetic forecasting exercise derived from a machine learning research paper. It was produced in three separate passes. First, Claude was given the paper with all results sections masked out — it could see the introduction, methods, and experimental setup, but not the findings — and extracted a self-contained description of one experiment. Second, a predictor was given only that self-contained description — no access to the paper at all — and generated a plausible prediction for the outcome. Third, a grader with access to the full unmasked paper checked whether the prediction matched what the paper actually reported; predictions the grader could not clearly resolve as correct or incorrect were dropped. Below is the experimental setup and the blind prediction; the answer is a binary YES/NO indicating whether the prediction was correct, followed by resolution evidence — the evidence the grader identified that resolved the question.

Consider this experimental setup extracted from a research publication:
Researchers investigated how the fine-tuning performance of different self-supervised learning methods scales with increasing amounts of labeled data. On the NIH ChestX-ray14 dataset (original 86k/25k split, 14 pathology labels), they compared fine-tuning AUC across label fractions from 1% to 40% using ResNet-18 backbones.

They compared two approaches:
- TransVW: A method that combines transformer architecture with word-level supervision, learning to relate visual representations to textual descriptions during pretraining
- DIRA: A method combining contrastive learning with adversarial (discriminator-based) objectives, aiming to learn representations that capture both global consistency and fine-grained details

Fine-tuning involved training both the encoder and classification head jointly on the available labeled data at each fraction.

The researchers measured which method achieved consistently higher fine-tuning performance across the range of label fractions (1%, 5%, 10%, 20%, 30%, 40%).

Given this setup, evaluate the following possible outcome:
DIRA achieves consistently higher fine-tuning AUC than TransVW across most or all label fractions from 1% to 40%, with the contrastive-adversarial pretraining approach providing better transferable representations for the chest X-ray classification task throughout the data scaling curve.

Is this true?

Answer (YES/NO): YES